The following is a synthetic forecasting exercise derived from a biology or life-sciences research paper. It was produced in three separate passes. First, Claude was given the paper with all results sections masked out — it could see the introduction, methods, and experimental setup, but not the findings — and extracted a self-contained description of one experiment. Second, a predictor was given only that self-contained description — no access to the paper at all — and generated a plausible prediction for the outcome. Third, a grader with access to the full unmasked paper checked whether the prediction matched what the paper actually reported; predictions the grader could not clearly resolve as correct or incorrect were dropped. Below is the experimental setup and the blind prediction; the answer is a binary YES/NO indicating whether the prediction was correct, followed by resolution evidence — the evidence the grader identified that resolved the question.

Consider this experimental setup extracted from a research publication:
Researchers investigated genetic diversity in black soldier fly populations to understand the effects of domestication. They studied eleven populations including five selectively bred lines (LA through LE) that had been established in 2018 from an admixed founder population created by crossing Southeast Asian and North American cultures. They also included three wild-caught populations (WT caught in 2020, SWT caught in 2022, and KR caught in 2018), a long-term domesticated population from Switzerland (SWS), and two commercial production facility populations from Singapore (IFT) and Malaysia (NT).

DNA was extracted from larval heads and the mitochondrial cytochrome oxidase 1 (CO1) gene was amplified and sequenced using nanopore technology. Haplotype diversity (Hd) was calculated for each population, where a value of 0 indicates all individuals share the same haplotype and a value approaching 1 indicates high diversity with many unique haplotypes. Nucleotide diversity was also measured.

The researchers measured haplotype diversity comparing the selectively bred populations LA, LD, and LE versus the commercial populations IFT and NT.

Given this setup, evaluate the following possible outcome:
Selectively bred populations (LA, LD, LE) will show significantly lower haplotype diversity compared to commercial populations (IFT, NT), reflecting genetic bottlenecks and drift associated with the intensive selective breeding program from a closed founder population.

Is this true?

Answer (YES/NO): YES